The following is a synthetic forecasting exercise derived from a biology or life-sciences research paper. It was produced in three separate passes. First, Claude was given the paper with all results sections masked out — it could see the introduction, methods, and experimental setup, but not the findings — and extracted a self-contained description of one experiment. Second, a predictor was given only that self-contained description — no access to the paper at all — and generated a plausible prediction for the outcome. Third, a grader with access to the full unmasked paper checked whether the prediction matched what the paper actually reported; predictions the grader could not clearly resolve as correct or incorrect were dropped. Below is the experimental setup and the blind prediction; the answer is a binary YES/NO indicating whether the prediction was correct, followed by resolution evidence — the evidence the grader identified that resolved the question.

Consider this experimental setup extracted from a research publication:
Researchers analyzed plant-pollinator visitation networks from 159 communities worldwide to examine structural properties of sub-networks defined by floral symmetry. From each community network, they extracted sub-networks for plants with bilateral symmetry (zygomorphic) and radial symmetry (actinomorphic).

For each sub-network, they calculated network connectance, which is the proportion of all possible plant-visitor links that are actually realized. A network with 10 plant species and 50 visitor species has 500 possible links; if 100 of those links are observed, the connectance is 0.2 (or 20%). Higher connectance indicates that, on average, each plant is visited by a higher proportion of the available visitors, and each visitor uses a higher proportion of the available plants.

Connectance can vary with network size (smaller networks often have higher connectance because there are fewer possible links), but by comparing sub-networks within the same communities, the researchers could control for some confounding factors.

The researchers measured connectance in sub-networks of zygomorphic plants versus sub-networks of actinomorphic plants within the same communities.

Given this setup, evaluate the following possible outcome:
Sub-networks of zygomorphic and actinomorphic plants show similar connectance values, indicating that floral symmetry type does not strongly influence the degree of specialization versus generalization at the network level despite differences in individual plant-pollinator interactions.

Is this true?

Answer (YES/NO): NO